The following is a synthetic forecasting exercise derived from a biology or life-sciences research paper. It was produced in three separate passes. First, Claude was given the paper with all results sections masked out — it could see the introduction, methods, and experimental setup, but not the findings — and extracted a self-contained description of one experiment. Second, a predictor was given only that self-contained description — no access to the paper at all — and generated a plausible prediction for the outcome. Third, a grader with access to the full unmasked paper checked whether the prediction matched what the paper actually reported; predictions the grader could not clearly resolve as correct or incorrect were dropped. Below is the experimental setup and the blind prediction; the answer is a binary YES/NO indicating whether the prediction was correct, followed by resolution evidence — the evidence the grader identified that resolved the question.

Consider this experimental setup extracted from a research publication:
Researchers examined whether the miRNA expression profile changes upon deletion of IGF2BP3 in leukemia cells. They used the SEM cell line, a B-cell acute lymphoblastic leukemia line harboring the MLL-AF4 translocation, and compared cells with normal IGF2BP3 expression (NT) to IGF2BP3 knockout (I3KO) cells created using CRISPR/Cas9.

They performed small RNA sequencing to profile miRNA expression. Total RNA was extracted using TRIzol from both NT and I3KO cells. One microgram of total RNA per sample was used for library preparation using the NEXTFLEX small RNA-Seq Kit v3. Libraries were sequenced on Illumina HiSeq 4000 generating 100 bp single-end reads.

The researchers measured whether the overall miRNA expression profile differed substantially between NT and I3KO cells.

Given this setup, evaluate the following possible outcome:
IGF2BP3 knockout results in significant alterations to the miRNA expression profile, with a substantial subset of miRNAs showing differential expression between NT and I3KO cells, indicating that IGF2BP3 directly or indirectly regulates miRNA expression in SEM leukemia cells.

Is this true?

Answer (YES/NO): NO